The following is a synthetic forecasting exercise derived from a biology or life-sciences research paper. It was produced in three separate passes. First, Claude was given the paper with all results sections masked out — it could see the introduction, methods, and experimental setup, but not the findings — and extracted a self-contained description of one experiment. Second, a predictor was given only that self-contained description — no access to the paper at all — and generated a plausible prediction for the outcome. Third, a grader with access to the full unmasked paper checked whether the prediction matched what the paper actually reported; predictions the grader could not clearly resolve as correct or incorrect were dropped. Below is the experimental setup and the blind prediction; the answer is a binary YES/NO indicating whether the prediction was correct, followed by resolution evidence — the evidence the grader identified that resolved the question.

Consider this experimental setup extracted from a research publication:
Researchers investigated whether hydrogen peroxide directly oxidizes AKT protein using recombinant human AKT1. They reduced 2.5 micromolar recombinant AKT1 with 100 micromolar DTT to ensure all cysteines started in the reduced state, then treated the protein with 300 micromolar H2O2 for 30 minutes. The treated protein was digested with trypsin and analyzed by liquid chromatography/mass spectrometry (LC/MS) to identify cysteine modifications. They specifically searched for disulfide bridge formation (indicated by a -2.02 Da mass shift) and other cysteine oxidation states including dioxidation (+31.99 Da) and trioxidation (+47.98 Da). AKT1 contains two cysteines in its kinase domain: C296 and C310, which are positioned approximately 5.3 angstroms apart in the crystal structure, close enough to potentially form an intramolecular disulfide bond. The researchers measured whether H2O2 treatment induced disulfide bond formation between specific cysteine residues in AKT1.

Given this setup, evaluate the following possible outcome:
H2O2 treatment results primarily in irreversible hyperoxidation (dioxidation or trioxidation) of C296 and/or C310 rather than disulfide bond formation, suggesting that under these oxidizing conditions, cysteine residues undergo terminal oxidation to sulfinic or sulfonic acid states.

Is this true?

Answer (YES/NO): NO